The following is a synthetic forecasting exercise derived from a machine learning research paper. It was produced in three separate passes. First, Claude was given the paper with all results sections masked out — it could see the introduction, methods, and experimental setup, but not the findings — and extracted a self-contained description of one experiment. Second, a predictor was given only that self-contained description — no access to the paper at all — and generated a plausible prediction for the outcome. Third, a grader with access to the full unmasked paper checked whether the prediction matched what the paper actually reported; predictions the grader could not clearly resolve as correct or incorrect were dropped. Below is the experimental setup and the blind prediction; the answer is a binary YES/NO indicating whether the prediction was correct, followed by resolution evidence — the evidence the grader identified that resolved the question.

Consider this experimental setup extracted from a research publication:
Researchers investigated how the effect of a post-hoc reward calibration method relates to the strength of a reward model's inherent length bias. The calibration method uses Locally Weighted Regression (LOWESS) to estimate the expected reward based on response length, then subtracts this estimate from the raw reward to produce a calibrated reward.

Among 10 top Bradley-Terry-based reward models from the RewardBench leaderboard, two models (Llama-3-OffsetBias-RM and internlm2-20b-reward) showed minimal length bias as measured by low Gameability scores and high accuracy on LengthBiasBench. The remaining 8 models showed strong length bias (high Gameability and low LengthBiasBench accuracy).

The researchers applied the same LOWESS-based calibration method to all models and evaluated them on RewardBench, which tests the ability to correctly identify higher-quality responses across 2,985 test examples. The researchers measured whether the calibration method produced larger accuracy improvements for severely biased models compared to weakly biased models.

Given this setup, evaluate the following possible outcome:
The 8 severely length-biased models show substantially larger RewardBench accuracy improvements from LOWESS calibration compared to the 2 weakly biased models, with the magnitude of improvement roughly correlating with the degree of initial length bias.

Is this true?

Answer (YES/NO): YES